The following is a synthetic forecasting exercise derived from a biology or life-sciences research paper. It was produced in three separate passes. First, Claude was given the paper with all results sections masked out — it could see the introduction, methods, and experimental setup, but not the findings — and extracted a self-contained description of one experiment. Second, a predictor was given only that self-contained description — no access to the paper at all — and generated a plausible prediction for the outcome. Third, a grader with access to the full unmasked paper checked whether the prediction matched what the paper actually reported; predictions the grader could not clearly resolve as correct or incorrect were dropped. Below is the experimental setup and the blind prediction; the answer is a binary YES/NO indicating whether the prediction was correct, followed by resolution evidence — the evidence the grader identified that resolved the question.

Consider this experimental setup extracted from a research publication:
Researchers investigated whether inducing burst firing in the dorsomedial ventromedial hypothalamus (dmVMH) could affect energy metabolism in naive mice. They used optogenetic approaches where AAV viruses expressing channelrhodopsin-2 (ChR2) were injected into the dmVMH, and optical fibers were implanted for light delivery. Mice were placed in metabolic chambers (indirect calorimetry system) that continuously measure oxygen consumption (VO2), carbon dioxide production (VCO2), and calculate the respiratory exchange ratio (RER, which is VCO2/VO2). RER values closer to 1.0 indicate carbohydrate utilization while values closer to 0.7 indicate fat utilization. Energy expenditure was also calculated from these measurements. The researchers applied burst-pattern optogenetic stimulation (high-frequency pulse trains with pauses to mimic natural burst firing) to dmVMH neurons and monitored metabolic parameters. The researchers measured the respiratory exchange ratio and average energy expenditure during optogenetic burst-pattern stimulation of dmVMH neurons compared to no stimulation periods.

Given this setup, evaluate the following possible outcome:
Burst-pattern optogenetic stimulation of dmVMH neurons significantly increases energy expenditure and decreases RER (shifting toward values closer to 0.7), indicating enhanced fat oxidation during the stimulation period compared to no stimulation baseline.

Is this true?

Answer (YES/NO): NO